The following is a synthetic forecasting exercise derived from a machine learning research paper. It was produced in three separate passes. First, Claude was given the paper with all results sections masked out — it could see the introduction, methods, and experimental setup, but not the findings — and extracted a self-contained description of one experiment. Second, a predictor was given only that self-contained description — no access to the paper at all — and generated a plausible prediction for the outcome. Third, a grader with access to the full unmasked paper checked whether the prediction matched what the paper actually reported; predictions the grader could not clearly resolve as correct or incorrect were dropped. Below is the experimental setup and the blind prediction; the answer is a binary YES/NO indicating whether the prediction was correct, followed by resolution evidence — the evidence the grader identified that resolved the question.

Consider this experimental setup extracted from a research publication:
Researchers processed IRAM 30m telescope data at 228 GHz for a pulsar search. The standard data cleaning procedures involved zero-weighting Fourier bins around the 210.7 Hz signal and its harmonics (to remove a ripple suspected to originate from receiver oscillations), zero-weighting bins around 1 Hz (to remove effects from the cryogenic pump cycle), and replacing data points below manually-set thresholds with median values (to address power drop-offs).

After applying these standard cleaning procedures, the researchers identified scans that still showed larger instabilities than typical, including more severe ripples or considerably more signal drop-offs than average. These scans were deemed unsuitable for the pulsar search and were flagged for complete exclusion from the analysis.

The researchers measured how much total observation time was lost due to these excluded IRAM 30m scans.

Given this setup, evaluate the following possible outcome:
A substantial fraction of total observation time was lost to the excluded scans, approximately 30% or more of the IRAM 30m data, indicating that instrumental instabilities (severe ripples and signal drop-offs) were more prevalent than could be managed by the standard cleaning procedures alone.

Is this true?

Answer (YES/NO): NO